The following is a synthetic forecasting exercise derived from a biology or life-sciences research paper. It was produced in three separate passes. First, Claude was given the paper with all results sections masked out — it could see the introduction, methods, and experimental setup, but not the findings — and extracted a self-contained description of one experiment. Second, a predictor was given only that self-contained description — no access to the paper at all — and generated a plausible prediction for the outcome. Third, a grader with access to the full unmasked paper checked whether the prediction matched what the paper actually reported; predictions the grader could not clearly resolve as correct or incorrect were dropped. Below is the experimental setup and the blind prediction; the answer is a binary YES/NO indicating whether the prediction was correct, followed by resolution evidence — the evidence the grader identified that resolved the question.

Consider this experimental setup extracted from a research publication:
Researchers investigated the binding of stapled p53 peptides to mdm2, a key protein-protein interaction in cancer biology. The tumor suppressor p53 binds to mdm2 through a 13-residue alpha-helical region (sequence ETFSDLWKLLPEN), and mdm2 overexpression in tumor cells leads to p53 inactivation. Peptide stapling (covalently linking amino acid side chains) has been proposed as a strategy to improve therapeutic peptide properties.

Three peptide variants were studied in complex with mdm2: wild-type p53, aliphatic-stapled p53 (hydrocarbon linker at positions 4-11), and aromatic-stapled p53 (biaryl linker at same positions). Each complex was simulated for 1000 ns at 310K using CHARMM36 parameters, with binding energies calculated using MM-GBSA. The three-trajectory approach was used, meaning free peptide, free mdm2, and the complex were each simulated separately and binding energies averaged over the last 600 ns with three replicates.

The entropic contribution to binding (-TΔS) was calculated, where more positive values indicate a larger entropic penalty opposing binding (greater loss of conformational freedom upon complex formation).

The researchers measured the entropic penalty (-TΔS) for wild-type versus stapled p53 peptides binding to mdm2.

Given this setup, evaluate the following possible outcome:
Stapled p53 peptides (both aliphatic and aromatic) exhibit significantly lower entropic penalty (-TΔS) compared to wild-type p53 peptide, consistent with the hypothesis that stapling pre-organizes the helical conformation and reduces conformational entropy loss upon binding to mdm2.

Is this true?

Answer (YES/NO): YES